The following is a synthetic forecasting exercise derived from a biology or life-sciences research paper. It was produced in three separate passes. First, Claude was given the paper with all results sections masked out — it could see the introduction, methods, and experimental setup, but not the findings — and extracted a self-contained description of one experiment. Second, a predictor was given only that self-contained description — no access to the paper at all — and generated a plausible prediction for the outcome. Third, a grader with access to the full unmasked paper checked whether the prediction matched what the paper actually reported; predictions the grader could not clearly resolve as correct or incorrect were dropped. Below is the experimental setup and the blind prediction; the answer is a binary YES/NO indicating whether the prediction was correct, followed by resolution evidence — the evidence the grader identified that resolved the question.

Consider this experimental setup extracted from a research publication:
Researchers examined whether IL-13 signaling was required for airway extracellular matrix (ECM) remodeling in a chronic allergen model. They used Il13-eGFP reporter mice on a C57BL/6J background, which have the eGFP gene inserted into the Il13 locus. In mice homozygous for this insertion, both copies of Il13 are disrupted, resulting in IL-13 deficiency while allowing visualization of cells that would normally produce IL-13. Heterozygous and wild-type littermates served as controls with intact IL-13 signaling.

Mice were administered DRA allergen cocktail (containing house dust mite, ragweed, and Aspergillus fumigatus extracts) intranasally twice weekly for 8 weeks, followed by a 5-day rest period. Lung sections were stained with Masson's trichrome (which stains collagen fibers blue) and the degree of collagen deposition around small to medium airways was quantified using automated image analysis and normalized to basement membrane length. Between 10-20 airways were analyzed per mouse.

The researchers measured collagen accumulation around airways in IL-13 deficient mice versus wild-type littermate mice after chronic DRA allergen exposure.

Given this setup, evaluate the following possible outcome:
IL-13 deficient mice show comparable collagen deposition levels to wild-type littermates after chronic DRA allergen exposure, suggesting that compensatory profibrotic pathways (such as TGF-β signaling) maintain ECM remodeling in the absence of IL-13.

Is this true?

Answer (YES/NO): NO